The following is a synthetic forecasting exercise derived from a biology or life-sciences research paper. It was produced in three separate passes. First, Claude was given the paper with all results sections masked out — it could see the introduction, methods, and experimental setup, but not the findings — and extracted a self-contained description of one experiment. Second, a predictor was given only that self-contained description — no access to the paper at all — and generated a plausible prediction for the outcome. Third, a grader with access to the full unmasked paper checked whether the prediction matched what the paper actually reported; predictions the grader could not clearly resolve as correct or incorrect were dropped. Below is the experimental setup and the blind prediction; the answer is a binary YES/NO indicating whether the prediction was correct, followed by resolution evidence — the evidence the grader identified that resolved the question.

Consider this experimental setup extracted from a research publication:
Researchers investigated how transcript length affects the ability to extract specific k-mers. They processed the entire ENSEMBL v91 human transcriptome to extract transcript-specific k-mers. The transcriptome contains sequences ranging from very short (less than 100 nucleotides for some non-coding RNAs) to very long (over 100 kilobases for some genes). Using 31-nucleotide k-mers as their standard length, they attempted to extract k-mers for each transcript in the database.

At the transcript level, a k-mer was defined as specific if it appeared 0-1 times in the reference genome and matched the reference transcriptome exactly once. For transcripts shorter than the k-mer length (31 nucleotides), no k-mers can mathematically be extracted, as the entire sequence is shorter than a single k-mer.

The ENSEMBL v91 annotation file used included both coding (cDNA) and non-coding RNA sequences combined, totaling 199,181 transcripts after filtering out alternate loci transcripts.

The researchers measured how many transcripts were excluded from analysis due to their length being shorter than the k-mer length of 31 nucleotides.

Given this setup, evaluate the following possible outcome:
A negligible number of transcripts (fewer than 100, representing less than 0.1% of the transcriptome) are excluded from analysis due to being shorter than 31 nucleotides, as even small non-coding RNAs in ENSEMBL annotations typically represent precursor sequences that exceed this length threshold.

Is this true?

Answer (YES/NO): YES